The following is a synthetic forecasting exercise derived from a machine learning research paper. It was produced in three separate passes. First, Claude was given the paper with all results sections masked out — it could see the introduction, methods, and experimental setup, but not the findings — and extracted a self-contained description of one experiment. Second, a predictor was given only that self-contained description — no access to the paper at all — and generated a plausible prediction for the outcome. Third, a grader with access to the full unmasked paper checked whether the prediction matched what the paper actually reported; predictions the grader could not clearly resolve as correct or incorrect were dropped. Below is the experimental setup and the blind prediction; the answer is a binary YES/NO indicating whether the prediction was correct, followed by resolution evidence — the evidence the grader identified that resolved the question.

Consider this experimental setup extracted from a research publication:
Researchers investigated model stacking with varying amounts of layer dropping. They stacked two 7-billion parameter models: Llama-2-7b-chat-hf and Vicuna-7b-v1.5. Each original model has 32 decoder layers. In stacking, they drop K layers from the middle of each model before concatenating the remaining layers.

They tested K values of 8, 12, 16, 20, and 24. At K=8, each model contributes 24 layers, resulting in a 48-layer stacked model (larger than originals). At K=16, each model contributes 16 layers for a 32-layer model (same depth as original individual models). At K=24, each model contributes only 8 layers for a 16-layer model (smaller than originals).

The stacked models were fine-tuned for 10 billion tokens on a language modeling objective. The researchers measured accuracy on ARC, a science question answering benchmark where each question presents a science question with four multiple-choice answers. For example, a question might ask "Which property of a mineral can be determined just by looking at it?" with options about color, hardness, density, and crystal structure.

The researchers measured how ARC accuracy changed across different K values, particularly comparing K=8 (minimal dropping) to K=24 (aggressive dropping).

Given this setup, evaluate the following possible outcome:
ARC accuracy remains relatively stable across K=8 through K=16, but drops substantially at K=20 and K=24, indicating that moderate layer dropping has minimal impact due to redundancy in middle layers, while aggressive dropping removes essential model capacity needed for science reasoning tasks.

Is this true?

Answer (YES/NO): YES